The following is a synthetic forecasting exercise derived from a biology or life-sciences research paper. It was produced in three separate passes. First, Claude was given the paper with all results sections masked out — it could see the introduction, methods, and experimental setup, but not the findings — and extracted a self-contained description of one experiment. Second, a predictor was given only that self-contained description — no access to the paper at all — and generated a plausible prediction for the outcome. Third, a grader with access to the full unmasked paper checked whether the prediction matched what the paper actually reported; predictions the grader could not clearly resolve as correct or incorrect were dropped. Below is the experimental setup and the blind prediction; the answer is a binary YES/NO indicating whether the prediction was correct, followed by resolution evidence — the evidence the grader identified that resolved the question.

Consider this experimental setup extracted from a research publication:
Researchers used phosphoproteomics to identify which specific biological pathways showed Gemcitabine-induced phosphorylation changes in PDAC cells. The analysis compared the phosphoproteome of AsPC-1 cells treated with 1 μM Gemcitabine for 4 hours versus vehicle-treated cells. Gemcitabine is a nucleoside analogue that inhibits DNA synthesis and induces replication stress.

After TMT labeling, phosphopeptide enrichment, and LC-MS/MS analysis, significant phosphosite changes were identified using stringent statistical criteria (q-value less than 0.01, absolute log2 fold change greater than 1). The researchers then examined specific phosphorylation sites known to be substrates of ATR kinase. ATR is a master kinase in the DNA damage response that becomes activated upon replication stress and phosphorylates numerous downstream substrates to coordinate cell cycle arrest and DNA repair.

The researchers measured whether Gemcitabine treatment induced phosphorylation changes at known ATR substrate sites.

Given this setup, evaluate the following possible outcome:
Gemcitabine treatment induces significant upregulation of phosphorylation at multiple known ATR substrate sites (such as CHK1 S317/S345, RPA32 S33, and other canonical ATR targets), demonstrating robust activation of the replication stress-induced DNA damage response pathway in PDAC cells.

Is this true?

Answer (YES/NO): YES